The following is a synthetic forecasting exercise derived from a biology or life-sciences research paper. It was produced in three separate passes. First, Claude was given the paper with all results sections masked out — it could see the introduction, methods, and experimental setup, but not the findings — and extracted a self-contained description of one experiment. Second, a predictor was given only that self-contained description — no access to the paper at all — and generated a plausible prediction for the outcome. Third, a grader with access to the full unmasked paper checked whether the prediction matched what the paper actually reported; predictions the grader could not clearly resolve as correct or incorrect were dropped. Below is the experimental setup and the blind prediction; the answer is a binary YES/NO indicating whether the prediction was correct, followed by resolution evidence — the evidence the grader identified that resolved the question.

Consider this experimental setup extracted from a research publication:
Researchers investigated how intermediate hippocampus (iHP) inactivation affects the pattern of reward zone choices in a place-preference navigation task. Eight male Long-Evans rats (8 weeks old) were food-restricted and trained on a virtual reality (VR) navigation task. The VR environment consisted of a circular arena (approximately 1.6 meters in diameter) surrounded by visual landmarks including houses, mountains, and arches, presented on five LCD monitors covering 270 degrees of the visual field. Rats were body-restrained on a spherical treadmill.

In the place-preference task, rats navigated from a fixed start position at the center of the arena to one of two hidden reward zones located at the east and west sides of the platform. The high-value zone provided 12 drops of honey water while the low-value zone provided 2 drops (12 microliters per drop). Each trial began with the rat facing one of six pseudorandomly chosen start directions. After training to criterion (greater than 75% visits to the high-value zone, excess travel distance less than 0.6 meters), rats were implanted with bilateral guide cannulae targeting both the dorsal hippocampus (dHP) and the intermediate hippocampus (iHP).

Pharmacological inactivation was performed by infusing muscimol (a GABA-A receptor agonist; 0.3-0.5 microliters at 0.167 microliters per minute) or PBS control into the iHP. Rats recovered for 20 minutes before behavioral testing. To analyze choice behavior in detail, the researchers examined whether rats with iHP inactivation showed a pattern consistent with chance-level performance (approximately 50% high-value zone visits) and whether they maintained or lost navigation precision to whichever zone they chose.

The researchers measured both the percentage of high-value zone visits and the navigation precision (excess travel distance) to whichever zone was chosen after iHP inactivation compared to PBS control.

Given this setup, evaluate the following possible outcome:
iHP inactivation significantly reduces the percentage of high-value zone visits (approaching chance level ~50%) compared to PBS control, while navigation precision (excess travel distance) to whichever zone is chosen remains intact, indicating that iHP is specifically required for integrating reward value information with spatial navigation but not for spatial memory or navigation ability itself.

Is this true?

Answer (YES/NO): NO